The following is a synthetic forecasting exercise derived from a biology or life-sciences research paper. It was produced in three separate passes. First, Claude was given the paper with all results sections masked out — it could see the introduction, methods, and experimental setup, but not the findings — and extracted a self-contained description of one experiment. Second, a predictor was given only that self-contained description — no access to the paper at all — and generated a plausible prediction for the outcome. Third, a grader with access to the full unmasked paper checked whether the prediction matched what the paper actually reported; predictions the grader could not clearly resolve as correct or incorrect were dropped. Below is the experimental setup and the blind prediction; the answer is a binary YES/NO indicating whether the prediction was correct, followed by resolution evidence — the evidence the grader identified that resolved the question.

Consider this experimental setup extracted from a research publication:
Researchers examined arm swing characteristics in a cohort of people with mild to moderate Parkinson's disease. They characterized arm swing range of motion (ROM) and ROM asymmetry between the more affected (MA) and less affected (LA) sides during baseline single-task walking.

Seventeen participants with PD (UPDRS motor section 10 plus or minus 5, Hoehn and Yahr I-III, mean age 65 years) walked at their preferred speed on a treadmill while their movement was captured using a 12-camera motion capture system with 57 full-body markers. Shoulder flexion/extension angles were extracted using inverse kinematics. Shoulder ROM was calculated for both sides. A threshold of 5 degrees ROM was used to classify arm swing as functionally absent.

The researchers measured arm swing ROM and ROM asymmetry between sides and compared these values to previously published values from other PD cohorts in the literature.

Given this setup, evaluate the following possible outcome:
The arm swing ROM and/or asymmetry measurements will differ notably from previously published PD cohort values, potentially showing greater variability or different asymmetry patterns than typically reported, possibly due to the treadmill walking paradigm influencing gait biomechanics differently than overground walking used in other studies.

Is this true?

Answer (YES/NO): YES